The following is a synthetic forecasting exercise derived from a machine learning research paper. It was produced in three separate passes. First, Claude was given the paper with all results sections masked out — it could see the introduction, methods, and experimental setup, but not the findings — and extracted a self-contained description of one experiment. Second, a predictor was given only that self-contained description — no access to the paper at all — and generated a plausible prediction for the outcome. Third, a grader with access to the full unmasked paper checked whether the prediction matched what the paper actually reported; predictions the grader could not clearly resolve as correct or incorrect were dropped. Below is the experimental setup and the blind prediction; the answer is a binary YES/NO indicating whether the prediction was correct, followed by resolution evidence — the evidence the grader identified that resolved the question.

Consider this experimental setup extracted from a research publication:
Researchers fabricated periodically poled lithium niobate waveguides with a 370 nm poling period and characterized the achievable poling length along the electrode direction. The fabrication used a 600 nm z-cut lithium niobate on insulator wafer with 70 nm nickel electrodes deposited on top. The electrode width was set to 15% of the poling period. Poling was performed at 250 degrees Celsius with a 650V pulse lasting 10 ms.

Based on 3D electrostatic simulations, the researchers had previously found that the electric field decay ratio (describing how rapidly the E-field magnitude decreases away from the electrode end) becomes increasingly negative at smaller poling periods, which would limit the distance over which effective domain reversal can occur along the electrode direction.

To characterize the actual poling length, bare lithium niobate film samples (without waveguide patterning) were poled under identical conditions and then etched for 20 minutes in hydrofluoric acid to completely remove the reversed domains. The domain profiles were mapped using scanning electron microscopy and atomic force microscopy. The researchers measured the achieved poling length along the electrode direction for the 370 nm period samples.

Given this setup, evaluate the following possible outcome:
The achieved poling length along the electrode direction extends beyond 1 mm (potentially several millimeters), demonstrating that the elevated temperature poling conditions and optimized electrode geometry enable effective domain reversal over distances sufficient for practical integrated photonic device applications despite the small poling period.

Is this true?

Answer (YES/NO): NO